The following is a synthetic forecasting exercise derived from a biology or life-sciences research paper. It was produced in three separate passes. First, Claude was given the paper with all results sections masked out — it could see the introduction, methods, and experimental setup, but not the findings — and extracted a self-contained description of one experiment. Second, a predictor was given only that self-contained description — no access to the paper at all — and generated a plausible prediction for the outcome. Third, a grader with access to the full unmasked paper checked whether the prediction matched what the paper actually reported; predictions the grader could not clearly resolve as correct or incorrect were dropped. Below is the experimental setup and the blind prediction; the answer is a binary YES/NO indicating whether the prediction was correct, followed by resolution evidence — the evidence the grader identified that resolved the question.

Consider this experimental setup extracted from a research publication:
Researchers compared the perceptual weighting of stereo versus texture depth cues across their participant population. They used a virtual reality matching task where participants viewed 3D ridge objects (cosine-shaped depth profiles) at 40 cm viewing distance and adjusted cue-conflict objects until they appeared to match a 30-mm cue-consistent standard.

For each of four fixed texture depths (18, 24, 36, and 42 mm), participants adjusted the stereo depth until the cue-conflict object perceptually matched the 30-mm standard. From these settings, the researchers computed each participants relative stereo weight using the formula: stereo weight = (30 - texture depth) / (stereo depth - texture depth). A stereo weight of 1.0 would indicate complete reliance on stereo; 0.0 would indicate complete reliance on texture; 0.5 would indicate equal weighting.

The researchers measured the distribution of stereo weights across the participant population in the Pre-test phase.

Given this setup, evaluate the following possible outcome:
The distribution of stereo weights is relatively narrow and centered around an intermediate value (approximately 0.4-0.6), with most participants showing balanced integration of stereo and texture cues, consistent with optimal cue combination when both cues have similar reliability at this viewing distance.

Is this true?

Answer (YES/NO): NO